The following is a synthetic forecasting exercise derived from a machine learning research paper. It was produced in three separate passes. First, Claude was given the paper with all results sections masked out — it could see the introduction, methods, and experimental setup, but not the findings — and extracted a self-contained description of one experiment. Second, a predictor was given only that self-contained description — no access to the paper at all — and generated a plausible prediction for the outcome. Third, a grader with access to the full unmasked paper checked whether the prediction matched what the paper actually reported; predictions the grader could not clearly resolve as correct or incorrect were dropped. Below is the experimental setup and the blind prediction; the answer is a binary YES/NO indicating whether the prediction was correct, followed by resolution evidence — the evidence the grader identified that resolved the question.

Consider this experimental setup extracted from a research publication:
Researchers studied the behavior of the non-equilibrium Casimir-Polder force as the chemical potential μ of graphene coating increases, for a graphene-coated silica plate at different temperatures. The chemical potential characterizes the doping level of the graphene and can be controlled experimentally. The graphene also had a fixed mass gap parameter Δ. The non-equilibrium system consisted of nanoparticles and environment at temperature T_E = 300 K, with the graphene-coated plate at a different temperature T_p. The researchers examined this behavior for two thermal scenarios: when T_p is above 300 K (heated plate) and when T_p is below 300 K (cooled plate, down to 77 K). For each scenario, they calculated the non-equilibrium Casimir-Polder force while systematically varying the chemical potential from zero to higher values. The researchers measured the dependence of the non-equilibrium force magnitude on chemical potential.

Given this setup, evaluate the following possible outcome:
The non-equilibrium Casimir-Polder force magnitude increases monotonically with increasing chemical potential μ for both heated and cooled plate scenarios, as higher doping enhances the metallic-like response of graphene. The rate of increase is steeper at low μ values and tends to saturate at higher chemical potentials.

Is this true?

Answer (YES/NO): NO